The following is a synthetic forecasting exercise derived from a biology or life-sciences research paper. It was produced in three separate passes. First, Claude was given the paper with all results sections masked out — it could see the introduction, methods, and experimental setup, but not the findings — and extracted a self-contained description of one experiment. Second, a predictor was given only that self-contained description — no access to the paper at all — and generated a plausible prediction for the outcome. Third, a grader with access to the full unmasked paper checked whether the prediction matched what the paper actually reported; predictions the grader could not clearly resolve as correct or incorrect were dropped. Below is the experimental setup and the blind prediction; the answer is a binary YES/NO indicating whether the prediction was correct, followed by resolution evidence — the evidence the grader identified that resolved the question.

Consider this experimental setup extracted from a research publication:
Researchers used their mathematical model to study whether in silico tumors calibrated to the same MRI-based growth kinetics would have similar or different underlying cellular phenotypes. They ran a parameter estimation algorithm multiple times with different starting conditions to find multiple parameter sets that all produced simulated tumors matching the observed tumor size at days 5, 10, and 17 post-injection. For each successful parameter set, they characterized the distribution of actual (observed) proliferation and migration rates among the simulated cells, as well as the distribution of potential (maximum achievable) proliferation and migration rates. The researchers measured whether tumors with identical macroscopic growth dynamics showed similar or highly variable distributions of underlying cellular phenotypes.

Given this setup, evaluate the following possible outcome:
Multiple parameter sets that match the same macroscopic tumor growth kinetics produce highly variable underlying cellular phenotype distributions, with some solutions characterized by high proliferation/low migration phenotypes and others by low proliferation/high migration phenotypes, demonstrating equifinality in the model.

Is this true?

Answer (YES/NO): YES